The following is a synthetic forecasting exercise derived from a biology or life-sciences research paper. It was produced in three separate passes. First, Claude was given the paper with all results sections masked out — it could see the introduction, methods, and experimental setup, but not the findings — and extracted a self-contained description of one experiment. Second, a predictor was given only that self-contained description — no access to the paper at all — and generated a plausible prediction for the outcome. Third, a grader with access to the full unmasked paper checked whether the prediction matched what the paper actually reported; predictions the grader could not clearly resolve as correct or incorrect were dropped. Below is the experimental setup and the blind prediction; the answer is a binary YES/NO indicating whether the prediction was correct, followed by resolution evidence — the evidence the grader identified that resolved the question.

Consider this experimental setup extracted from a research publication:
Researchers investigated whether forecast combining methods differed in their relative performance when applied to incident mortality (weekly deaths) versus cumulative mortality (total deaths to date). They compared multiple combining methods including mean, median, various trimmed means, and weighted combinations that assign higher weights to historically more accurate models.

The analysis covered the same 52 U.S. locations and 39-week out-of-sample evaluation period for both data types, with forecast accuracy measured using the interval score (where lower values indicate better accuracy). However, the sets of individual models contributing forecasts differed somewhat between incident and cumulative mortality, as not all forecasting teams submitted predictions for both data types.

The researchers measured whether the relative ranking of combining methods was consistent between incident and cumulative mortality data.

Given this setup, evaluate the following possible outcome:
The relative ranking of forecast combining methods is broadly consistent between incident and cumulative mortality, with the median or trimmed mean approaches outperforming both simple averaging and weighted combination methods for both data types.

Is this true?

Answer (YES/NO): NO